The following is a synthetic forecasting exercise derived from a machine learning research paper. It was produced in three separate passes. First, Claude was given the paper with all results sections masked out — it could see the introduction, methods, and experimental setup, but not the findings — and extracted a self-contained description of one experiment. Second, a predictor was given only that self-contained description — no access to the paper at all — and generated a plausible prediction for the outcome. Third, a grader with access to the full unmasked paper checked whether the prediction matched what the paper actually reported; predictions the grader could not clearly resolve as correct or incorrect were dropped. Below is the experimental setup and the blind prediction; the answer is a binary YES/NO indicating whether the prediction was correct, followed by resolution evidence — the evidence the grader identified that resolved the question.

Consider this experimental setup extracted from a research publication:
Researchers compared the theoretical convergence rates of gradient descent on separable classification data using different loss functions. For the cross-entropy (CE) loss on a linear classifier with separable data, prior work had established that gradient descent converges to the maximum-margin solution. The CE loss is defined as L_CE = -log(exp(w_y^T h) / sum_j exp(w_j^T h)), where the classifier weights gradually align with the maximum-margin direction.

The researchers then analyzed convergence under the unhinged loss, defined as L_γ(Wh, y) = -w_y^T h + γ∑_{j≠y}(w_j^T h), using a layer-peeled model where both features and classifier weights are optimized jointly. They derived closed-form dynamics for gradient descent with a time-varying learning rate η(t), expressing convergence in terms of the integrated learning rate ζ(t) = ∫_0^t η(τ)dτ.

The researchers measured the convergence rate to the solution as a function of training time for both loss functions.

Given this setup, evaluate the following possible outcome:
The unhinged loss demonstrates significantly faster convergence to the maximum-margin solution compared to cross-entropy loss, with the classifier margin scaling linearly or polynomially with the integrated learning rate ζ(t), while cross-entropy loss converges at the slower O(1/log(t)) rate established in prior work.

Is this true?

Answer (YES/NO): NO